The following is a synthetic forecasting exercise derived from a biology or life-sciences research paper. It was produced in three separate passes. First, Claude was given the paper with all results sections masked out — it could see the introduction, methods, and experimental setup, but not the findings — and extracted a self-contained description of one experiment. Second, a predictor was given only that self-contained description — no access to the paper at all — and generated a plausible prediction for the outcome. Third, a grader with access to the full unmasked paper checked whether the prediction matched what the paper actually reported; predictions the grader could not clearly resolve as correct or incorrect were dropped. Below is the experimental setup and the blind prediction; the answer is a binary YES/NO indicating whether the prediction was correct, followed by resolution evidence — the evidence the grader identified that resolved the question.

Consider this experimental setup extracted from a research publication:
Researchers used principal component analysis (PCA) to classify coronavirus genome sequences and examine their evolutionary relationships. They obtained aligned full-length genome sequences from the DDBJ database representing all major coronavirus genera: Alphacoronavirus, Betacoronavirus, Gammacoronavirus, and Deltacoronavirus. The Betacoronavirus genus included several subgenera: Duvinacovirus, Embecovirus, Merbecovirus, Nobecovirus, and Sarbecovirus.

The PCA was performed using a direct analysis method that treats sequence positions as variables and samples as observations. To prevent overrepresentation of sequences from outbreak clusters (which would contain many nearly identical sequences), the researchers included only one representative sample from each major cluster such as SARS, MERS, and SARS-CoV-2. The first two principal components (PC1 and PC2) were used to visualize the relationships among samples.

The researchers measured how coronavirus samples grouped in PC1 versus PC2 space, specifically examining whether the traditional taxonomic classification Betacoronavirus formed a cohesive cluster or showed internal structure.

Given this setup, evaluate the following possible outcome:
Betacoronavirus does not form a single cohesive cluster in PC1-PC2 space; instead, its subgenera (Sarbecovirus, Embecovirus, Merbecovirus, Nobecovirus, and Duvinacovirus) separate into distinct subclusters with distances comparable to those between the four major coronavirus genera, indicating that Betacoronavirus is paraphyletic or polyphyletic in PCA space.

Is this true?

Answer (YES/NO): YES